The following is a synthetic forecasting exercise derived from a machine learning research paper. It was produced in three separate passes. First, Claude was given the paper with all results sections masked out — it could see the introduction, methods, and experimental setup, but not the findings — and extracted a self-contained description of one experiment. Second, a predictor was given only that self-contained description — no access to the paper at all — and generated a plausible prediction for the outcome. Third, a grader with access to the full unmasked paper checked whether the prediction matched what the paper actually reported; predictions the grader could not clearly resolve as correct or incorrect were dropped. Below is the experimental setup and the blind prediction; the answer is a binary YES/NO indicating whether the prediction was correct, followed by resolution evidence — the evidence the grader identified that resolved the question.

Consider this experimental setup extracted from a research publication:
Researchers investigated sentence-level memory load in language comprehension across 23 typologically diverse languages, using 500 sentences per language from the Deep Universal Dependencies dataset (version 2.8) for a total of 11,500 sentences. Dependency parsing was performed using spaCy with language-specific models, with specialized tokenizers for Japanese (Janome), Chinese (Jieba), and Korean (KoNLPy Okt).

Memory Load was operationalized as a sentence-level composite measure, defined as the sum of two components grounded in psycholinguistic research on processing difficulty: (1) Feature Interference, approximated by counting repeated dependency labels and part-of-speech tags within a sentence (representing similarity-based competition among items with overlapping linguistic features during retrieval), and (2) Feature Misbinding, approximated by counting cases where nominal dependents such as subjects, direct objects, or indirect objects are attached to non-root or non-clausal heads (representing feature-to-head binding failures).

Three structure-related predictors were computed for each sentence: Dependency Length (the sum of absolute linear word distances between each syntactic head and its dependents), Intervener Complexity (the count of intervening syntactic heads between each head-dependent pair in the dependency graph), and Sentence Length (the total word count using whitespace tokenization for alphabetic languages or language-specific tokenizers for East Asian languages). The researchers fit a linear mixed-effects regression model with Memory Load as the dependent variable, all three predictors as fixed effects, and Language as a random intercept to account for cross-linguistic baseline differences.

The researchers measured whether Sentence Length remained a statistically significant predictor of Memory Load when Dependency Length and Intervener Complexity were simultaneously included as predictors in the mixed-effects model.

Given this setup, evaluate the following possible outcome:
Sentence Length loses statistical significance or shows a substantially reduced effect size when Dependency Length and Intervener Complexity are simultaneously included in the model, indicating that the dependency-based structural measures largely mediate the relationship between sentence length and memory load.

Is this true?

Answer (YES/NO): NO